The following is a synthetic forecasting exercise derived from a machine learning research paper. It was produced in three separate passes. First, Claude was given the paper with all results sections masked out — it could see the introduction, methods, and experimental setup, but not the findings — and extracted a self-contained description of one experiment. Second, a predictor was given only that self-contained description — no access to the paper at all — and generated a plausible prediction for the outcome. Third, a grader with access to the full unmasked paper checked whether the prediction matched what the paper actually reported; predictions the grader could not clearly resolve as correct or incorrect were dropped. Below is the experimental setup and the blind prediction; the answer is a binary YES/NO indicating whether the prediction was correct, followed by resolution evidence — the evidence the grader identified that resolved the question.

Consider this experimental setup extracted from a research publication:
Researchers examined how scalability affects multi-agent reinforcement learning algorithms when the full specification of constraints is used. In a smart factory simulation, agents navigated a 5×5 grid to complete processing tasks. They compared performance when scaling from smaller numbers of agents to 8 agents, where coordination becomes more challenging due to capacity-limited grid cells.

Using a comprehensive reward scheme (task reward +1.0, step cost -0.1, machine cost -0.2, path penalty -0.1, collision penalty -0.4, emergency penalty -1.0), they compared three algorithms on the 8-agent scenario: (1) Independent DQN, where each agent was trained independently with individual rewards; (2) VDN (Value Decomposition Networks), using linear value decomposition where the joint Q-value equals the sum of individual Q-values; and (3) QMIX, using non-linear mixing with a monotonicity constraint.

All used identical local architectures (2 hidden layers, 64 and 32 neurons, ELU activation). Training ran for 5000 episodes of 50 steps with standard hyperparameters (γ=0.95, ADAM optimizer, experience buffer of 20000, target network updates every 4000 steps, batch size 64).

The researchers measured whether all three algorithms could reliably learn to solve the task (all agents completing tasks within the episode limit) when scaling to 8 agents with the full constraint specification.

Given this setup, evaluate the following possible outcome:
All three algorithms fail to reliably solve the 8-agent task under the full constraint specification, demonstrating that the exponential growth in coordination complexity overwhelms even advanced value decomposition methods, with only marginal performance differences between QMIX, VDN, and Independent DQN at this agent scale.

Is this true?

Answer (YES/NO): NO